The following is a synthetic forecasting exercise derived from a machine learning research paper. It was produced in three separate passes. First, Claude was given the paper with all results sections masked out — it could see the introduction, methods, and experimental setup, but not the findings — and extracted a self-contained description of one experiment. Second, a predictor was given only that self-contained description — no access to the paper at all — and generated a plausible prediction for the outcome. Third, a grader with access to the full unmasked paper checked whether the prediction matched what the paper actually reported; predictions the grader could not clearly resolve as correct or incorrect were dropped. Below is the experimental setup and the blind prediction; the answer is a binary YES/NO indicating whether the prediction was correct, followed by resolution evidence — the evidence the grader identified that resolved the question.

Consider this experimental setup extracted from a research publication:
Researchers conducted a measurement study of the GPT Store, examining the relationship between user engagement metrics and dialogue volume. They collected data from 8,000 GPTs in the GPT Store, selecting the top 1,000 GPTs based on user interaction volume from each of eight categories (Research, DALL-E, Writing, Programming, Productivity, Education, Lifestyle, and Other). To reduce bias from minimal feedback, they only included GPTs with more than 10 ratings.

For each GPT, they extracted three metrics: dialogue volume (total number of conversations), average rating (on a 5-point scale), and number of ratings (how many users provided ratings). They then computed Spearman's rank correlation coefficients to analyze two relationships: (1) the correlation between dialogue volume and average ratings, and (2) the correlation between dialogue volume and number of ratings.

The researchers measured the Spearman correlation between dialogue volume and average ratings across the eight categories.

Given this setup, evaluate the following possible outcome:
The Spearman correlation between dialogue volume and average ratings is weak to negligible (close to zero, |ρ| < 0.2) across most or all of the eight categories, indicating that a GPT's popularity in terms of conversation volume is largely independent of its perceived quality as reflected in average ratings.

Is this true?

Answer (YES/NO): YES